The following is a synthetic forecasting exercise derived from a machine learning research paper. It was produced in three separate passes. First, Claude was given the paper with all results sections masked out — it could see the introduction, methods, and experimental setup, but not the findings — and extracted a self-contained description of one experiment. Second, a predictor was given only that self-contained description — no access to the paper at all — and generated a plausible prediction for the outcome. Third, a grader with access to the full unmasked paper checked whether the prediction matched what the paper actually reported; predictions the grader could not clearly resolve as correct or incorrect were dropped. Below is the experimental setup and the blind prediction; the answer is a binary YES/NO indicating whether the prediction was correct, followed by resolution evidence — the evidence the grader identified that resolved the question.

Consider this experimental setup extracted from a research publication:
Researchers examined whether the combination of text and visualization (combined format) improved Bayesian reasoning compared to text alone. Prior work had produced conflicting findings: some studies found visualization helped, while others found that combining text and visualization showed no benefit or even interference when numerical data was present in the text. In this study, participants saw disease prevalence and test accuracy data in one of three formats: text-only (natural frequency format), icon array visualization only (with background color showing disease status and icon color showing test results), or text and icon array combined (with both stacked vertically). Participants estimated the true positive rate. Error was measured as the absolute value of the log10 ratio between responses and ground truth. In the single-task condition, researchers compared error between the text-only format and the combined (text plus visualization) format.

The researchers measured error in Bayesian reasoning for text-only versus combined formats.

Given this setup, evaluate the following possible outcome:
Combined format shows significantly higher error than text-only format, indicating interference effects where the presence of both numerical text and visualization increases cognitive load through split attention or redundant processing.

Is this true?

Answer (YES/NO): NO